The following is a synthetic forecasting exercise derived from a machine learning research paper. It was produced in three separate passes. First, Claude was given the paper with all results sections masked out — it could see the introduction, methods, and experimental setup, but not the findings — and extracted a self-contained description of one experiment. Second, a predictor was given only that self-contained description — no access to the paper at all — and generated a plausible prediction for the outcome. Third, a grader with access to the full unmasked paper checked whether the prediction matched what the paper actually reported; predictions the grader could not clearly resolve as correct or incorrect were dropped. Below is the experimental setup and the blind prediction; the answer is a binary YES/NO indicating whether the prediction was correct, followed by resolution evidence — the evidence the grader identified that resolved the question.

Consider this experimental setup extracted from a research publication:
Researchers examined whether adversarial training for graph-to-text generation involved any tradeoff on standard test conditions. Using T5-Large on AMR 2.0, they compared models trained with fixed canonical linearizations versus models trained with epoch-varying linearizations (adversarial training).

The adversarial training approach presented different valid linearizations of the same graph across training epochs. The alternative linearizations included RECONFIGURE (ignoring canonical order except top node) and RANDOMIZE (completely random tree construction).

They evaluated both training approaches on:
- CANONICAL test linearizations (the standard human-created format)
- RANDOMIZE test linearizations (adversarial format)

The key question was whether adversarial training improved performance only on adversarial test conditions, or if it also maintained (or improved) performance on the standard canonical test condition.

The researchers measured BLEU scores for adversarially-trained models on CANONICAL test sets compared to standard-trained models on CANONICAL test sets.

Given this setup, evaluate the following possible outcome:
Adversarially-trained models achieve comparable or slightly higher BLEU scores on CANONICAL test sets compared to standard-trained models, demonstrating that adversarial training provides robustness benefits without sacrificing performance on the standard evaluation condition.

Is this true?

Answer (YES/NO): NO